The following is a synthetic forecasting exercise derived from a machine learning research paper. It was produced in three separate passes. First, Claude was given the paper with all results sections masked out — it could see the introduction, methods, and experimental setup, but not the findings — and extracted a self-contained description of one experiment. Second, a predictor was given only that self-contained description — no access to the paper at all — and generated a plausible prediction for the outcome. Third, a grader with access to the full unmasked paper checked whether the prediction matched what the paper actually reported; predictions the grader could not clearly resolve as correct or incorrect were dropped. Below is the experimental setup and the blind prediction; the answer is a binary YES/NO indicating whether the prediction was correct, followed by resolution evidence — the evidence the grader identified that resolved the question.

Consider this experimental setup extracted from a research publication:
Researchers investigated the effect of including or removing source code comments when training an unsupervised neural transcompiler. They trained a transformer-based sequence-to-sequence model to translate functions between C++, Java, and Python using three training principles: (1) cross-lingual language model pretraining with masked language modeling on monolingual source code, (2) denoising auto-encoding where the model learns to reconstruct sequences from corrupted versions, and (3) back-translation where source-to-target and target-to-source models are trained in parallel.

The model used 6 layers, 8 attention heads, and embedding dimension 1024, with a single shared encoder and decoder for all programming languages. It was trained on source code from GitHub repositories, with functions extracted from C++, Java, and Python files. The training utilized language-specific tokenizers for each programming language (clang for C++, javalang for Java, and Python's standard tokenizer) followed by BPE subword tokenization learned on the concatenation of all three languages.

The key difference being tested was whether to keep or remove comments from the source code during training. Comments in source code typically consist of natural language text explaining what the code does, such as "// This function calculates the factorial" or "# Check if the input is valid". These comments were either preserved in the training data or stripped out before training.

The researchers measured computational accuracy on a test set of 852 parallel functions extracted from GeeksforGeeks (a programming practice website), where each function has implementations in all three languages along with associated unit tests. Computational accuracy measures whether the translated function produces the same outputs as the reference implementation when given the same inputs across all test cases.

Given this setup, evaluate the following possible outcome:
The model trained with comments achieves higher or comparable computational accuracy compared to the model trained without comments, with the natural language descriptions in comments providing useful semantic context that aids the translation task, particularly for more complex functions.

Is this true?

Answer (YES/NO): YES